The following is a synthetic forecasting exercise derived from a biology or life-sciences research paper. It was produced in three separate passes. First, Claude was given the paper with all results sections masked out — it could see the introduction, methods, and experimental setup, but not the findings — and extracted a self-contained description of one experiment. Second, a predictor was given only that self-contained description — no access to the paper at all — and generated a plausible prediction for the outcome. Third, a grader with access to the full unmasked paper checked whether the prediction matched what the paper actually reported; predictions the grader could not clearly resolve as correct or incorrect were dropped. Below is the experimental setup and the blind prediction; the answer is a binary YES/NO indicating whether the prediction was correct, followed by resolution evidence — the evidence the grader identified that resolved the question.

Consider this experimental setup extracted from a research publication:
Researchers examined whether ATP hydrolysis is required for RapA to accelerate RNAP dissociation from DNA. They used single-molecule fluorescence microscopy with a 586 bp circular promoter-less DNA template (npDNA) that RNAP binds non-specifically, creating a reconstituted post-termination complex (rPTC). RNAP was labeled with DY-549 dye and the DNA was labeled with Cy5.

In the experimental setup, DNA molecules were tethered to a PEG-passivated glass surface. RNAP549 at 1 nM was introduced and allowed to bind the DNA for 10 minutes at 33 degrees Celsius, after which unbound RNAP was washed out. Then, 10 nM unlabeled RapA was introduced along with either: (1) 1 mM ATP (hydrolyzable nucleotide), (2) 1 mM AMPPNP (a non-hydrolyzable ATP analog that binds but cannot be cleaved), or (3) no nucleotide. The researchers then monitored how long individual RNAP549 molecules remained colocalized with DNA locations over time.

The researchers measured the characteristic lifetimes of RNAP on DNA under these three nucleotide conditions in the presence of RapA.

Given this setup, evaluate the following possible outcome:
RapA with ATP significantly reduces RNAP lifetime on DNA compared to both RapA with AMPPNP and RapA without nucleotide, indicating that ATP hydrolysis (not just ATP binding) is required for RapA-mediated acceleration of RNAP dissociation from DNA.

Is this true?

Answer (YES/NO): YES